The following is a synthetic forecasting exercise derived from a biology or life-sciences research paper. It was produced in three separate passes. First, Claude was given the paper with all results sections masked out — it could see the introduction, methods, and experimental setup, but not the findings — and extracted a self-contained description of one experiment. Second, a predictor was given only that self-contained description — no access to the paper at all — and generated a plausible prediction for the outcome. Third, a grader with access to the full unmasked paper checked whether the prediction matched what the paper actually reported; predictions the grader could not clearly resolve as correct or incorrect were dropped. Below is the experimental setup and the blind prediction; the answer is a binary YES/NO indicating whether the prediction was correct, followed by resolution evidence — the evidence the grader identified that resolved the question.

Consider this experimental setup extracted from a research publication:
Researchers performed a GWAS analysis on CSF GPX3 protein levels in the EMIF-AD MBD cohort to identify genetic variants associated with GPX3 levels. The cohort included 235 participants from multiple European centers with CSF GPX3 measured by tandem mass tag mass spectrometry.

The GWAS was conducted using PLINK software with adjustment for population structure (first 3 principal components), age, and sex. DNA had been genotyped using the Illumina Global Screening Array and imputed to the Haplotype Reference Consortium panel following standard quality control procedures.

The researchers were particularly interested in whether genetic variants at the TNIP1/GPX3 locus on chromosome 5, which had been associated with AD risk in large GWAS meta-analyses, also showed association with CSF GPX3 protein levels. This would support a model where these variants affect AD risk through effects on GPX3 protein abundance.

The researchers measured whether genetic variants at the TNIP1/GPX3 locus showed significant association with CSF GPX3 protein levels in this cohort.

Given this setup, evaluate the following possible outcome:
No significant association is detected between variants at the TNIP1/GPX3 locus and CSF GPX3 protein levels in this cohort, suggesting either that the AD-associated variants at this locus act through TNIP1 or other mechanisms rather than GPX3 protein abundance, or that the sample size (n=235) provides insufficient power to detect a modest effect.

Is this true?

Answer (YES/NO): YES